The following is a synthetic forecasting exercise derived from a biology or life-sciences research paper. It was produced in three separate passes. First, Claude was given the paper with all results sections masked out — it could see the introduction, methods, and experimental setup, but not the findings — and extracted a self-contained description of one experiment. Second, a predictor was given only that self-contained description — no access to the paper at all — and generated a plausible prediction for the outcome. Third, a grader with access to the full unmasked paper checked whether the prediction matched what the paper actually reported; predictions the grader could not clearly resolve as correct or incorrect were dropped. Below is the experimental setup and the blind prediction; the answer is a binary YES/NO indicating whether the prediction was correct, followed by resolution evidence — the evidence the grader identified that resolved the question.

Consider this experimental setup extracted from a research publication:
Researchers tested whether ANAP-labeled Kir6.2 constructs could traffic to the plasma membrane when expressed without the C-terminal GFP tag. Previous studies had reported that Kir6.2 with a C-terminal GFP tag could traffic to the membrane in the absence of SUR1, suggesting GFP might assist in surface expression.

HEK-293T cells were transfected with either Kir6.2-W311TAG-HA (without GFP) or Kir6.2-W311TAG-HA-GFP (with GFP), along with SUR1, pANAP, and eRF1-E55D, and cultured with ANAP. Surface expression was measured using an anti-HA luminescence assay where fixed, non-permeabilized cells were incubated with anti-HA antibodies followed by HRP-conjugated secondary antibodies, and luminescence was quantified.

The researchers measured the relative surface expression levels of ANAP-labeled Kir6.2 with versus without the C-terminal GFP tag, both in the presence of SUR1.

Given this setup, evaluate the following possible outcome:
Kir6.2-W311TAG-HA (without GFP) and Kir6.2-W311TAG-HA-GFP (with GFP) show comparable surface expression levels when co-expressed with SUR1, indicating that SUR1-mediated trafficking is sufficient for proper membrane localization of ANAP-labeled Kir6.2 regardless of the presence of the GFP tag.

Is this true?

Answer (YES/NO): NO